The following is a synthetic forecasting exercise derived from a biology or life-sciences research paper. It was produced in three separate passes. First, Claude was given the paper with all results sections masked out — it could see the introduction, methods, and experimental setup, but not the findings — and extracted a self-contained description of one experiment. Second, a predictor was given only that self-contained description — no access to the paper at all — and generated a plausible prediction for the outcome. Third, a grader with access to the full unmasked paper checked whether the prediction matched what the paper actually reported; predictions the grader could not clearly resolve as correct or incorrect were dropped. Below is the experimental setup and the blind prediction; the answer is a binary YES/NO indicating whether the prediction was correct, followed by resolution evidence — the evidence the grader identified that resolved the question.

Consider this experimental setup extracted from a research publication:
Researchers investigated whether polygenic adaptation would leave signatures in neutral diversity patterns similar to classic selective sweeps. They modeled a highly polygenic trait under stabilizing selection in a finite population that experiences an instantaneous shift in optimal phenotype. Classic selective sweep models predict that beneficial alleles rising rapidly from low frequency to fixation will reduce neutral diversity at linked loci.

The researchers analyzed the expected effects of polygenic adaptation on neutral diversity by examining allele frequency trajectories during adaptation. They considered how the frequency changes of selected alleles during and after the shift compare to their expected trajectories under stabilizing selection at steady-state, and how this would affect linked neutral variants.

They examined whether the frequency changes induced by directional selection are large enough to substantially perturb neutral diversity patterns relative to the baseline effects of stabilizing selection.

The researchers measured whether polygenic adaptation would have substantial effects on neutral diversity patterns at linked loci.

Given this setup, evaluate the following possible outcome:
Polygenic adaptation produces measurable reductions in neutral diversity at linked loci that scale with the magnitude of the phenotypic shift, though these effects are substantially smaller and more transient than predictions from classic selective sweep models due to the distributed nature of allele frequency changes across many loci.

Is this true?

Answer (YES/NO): NO